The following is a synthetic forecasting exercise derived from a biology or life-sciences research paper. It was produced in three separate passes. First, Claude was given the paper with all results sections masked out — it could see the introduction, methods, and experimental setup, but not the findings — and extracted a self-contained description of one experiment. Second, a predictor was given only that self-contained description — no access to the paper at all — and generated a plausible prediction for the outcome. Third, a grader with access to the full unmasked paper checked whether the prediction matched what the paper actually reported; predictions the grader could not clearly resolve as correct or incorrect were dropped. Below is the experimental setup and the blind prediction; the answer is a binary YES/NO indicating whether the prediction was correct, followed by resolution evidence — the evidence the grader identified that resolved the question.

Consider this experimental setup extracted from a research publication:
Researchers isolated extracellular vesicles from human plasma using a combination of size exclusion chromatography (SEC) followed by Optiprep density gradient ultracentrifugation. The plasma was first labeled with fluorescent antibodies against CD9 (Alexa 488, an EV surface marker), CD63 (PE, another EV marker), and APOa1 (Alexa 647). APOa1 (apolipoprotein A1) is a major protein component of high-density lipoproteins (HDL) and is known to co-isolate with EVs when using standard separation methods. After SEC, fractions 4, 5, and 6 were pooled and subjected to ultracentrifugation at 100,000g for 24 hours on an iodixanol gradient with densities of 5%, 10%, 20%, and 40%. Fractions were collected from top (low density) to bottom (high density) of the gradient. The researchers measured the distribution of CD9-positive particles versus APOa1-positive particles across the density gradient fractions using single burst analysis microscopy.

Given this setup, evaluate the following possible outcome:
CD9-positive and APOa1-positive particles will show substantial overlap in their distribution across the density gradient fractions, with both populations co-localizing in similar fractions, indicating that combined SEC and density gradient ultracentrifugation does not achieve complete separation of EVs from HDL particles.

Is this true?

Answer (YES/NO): NO